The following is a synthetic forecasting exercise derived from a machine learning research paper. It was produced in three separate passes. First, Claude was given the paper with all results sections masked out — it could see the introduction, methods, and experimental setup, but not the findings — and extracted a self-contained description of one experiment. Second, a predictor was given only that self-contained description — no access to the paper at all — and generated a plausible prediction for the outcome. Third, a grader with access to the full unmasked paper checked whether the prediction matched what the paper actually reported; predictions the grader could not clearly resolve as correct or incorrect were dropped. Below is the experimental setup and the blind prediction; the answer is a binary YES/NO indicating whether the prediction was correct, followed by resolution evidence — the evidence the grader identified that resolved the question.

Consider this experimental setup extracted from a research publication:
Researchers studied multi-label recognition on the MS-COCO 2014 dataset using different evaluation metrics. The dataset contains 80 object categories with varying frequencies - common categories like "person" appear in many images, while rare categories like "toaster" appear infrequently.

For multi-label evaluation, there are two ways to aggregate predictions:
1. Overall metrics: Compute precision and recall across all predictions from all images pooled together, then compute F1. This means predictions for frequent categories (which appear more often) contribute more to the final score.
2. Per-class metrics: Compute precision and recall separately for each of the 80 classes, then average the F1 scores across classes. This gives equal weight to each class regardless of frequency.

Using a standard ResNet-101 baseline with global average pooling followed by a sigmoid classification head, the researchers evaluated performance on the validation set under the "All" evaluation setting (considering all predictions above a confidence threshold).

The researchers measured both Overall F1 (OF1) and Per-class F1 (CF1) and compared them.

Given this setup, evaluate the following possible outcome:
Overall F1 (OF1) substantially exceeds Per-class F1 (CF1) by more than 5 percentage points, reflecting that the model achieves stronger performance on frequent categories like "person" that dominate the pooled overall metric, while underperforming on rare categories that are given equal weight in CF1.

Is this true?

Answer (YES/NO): NO